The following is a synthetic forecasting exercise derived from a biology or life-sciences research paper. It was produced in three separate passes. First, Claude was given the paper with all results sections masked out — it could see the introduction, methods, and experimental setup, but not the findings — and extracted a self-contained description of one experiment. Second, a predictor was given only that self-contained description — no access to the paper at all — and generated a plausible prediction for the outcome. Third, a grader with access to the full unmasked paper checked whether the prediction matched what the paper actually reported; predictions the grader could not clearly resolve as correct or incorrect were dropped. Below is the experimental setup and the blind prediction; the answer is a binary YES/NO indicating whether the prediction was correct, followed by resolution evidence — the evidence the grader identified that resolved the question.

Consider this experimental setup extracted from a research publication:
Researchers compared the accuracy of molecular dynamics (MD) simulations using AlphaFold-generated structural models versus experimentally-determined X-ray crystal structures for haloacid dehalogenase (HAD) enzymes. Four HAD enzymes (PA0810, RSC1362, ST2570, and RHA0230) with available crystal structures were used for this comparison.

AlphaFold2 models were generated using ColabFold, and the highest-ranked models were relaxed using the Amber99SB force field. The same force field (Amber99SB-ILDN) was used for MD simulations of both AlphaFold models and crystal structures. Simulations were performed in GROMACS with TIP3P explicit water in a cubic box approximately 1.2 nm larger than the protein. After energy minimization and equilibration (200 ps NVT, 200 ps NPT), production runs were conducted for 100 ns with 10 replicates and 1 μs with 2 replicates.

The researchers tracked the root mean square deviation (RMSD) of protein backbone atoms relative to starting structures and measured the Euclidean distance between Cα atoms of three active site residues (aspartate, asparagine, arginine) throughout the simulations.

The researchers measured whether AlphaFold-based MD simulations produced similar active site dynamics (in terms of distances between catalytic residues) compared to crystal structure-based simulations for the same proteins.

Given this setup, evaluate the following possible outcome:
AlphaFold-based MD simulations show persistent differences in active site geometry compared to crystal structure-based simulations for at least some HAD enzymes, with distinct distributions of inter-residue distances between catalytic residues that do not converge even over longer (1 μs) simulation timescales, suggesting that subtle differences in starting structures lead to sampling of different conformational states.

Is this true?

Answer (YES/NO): NO